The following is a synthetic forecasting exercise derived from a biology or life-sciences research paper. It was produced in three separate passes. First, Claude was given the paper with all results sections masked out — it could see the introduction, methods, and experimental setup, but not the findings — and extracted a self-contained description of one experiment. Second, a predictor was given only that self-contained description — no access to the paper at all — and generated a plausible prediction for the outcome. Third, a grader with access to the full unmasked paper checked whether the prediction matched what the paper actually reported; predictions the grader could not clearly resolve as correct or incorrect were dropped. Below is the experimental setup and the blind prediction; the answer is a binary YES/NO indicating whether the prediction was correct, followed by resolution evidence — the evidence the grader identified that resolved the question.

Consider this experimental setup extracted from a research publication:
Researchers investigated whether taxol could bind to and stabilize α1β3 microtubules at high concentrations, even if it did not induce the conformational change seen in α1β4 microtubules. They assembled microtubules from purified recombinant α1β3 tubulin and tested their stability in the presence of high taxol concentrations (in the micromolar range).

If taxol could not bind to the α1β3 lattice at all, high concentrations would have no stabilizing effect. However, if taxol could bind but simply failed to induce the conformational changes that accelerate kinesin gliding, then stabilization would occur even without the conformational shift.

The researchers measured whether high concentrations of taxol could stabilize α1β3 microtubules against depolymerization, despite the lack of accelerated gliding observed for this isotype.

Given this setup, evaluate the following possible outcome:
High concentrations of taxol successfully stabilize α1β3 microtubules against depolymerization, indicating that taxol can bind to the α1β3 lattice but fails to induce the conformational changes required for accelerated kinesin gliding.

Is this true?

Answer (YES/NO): YES